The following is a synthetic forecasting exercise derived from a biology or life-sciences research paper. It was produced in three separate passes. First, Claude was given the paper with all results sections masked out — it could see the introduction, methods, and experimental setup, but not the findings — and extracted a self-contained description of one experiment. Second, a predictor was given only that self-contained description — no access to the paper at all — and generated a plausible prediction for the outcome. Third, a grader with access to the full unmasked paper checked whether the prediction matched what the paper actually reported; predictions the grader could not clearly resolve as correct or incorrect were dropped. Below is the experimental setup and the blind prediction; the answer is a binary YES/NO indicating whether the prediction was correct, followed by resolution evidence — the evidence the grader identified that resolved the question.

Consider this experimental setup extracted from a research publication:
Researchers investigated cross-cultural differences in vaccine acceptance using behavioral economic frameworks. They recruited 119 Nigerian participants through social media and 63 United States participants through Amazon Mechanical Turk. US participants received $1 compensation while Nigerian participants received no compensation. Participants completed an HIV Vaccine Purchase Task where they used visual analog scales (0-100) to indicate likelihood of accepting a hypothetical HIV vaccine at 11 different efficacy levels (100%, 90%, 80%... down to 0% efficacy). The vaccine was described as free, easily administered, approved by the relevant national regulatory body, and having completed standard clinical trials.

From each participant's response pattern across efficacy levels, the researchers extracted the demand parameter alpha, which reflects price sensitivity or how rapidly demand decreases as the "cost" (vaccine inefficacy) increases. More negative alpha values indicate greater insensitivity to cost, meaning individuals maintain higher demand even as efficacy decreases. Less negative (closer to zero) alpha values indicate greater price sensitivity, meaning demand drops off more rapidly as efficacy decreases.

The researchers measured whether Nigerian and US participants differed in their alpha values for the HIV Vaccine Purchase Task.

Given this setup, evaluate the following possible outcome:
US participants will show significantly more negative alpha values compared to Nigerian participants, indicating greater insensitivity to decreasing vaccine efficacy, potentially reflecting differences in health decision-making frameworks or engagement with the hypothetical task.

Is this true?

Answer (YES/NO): YES